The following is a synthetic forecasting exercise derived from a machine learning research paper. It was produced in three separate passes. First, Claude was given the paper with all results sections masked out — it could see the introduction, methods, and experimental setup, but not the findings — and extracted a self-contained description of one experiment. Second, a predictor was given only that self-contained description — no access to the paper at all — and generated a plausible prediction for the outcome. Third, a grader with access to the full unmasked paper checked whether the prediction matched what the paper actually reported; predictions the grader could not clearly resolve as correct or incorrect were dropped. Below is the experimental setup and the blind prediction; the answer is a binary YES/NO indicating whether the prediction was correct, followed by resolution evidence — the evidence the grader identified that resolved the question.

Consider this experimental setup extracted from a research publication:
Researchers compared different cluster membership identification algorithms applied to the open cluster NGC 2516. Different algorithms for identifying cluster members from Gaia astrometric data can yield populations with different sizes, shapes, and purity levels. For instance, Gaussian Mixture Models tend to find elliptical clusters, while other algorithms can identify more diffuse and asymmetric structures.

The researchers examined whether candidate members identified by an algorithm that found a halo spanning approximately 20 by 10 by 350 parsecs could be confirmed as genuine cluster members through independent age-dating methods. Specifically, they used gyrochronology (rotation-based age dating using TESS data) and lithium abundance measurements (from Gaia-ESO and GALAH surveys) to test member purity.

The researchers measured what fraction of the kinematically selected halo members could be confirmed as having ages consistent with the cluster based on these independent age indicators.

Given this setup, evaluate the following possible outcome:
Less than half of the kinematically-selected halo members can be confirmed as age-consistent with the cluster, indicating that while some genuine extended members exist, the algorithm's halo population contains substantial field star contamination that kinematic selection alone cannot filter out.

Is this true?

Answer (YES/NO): NO